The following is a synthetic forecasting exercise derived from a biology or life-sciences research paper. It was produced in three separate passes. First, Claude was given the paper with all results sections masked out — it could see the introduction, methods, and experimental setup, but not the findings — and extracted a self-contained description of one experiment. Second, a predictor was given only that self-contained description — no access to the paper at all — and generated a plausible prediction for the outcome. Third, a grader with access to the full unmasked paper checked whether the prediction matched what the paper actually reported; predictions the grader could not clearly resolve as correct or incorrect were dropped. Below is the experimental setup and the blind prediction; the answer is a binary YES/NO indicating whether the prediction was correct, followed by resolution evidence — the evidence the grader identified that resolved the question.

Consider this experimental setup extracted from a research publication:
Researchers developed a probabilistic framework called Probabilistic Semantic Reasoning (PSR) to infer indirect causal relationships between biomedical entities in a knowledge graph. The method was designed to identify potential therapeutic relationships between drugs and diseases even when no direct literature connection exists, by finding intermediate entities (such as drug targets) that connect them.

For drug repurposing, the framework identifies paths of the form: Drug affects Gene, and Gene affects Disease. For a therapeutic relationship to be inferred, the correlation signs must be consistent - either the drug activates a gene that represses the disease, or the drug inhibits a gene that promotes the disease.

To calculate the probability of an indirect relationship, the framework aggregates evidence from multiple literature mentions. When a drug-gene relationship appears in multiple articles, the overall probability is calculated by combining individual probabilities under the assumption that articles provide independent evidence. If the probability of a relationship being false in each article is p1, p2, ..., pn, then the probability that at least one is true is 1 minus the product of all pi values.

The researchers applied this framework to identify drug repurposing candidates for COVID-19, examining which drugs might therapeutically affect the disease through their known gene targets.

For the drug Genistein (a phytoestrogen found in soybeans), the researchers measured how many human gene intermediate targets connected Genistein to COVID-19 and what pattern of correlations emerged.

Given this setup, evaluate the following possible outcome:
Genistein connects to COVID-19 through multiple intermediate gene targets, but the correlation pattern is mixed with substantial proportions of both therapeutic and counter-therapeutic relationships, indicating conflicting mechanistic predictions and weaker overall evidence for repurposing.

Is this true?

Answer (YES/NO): NO